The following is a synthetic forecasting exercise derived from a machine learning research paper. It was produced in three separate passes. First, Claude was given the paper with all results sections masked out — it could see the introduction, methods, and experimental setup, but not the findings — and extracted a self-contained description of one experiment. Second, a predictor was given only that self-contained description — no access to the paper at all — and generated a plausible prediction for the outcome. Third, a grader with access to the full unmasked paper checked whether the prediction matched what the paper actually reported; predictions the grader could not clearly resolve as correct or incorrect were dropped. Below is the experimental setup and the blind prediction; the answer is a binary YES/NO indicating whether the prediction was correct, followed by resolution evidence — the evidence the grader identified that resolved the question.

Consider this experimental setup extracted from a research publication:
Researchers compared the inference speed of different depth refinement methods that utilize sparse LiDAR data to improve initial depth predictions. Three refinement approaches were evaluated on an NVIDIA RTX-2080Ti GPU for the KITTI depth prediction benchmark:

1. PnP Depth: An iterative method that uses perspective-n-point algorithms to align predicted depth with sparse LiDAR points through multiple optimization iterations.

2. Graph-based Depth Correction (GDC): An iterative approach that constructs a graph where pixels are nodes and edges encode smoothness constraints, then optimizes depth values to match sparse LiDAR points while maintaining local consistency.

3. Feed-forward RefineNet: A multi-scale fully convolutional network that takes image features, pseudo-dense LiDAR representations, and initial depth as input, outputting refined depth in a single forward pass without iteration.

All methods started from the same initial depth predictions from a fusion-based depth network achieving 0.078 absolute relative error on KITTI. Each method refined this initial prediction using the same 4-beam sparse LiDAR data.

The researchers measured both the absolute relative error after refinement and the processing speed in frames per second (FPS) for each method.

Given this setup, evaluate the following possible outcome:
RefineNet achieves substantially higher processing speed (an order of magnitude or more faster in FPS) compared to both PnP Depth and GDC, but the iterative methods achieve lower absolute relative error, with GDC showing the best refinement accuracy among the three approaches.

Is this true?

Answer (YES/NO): NO